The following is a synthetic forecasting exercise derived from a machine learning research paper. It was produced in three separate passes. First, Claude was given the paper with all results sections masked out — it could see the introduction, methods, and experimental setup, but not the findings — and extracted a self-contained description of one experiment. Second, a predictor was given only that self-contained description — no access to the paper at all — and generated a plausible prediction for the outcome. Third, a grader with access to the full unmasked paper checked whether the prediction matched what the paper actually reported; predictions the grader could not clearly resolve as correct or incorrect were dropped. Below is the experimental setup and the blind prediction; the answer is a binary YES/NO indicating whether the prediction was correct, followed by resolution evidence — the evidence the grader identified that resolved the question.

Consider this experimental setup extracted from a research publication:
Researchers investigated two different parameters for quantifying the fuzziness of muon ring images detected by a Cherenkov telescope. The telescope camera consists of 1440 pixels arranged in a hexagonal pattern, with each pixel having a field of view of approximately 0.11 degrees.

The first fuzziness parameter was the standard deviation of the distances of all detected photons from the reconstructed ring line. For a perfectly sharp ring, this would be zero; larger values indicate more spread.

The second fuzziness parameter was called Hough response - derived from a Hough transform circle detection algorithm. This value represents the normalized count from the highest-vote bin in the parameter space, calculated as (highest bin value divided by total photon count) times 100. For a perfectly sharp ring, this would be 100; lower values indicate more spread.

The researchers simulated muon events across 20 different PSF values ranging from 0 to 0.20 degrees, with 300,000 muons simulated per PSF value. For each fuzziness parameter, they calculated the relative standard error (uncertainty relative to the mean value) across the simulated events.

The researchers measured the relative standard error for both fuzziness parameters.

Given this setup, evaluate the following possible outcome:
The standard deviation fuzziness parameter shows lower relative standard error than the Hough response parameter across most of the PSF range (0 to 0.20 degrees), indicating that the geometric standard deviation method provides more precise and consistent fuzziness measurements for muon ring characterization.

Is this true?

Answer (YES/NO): NO